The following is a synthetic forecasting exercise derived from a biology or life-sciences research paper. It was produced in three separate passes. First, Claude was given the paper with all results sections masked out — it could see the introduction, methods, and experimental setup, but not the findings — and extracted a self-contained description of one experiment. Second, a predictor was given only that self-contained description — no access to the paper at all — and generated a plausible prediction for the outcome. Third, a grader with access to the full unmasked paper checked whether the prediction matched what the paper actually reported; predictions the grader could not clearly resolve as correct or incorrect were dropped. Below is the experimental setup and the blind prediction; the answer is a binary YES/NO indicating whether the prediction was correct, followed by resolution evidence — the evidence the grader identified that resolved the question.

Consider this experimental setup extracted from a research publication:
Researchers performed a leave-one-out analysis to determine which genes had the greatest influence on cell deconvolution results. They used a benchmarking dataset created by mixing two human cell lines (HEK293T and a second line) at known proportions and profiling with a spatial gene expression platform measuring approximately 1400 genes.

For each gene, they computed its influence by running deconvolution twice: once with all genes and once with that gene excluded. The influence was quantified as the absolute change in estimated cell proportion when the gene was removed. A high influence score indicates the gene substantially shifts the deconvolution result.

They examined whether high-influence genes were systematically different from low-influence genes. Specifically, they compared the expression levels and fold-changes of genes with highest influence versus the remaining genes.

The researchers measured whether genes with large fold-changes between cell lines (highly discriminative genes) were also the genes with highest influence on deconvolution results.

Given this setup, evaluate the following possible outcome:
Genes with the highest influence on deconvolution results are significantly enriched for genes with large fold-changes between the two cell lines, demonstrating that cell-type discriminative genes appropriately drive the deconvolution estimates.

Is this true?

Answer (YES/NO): NO